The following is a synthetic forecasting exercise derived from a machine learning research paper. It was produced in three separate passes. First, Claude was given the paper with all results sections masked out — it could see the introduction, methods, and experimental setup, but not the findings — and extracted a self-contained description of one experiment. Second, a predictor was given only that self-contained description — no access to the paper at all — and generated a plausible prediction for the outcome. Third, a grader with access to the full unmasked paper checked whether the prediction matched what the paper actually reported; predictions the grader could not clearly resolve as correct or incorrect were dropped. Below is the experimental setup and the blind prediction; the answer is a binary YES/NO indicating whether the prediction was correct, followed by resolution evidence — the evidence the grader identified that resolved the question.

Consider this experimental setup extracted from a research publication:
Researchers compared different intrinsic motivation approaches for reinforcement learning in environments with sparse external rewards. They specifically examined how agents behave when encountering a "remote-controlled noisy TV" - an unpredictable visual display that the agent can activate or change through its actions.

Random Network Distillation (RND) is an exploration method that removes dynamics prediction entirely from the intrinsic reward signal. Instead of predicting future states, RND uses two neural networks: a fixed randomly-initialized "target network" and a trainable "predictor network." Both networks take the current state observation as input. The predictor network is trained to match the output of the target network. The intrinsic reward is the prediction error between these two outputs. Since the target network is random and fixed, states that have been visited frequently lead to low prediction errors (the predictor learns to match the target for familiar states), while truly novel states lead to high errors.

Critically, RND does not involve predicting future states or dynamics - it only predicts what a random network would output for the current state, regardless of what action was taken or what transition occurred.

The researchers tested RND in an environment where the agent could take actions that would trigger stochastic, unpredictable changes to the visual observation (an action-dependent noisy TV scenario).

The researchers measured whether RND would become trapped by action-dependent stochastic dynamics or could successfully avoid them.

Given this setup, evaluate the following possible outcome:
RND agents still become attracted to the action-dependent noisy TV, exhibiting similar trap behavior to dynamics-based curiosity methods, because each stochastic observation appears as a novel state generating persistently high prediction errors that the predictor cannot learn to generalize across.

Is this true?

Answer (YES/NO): YES